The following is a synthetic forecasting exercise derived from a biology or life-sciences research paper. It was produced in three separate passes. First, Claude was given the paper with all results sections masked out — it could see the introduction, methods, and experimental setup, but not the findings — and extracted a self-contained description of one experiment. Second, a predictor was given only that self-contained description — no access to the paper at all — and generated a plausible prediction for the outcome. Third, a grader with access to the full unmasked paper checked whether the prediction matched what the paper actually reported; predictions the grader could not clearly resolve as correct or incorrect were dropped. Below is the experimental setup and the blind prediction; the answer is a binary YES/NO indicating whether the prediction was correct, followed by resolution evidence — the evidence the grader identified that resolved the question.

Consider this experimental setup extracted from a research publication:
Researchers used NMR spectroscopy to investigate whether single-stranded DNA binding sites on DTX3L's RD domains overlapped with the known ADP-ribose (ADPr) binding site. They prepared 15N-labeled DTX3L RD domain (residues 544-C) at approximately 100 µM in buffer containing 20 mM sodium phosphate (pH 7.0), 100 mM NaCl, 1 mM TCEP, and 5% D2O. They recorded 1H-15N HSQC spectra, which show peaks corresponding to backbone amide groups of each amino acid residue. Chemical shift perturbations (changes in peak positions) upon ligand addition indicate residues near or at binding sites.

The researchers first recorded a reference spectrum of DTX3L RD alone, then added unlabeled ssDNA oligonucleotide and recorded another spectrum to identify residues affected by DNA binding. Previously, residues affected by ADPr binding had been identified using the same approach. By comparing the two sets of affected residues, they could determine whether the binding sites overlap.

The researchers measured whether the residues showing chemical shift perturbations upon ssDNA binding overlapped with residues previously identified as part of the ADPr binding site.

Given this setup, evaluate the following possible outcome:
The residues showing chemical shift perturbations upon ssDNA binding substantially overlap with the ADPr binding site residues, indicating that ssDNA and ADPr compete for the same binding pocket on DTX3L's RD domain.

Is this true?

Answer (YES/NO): YES